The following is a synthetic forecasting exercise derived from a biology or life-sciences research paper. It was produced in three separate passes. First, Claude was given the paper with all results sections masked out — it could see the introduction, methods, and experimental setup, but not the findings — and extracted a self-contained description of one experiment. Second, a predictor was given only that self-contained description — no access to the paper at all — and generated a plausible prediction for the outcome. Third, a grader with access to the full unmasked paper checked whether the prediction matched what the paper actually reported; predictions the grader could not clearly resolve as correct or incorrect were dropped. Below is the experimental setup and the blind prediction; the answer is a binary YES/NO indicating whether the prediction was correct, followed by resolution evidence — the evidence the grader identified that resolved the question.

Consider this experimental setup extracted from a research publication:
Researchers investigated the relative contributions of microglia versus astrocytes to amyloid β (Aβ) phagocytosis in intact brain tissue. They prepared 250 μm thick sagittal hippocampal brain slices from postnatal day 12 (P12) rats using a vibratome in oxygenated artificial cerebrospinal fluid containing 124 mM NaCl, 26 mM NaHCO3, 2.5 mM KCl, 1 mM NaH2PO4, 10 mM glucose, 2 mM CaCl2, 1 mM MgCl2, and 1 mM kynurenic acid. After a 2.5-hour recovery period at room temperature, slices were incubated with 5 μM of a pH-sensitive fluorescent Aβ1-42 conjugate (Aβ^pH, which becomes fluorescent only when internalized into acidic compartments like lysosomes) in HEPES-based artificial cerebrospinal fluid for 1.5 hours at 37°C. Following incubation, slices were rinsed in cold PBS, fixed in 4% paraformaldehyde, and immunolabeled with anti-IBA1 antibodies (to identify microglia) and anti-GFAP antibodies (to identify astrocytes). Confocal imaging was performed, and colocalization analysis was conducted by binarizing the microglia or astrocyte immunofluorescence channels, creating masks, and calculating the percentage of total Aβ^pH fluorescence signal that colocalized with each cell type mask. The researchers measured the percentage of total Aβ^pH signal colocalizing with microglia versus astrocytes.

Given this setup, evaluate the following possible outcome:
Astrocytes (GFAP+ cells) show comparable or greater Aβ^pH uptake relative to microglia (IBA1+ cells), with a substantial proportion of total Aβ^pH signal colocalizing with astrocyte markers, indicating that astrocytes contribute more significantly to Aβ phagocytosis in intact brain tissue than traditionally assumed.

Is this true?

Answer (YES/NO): NO